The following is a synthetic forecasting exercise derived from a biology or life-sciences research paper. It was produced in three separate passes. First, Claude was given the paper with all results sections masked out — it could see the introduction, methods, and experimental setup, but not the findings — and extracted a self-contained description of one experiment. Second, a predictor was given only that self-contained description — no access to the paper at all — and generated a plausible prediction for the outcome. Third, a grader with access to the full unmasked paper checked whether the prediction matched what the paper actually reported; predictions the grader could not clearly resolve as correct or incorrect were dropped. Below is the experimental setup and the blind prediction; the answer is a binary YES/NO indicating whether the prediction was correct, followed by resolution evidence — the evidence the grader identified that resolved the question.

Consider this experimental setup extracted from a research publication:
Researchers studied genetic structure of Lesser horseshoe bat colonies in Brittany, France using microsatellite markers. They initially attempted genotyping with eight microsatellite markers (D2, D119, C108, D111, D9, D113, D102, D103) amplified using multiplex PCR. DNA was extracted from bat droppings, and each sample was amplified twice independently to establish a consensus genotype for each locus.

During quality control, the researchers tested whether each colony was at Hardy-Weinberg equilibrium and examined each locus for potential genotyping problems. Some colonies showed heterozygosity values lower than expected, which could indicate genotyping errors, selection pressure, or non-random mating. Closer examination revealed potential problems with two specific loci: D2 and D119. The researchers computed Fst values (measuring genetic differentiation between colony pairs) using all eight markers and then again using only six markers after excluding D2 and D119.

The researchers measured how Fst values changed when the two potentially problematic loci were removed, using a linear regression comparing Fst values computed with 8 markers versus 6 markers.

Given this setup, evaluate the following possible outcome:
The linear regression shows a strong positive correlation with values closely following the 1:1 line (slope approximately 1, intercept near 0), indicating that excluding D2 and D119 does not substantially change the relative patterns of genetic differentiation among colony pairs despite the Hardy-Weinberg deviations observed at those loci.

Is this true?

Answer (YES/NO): NO